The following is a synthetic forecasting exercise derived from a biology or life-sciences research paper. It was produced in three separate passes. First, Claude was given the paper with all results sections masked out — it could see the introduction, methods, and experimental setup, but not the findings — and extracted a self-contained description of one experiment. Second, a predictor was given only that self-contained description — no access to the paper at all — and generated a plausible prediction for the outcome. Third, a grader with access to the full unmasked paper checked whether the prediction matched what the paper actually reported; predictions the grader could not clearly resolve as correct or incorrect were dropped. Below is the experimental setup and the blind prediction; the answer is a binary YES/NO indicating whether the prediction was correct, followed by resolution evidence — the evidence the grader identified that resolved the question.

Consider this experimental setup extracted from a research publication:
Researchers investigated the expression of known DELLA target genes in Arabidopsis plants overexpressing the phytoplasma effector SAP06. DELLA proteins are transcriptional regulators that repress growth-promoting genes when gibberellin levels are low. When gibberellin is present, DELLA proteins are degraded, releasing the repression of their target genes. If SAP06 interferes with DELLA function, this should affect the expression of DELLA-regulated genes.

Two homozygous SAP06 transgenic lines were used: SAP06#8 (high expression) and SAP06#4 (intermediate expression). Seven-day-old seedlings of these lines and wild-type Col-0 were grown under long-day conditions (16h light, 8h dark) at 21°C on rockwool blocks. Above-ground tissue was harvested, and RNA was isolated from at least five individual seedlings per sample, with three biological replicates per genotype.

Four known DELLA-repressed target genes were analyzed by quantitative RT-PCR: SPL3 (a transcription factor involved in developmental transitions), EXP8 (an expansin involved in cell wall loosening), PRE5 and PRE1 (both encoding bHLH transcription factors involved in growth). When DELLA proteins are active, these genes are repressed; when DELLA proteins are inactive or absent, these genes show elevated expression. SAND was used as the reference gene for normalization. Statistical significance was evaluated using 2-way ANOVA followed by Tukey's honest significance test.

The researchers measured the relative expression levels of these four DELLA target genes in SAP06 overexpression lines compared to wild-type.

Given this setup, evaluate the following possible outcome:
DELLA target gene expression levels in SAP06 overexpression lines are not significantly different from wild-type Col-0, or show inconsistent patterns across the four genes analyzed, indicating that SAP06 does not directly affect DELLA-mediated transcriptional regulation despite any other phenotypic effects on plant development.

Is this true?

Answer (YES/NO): NO